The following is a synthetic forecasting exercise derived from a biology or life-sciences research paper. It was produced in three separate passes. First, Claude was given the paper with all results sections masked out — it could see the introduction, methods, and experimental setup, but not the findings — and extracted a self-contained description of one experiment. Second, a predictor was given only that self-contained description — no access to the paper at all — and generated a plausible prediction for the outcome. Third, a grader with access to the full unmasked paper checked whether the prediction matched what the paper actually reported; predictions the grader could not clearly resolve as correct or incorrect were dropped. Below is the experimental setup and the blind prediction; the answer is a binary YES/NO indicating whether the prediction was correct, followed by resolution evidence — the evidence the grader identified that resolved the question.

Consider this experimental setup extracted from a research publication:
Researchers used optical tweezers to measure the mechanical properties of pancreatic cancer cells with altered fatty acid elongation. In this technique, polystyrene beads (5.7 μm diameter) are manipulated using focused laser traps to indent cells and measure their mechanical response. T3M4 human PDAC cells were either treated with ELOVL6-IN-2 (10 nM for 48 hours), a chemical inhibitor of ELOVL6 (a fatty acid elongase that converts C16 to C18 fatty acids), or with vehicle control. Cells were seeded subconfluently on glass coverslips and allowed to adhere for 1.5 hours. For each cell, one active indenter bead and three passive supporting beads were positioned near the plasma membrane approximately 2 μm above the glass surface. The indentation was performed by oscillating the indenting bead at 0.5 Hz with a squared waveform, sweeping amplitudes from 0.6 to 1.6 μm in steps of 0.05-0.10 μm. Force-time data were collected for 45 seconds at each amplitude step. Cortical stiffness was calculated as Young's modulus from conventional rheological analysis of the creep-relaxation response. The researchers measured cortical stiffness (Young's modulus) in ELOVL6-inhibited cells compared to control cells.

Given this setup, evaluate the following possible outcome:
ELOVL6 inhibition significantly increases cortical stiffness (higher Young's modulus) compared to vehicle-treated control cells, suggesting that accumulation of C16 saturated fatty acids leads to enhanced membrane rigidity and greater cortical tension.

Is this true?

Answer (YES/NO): NO